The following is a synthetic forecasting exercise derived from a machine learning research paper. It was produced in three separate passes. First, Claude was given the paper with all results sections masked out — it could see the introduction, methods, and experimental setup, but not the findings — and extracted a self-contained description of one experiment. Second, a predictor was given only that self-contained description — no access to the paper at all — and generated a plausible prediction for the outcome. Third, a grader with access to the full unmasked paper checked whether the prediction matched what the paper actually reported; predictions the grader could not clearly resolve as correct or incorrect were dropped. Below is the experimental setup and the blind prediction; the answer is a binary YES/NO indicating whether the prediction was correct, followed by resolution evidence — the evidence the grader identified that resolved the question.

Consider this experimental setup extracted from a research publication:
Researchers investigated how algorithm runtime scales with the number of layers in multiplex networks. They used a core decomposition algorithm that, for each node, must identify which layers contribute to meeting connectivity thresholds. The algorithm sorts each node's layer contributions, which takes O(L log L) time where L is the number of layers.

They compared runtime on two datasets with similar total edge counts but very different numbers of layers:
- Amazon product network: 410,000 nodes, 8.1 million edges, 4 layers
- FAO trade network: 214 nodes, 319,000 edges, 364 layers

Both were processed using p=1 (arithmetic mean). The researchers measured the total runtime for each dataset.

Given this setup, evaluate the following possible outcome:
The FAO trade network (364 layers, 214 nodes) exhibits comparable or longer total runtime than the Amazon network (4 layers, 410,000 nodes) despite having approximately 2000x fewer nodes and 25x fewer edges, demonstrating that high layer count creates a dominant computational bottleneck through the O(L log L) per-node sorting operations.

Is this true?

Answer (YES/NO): YES